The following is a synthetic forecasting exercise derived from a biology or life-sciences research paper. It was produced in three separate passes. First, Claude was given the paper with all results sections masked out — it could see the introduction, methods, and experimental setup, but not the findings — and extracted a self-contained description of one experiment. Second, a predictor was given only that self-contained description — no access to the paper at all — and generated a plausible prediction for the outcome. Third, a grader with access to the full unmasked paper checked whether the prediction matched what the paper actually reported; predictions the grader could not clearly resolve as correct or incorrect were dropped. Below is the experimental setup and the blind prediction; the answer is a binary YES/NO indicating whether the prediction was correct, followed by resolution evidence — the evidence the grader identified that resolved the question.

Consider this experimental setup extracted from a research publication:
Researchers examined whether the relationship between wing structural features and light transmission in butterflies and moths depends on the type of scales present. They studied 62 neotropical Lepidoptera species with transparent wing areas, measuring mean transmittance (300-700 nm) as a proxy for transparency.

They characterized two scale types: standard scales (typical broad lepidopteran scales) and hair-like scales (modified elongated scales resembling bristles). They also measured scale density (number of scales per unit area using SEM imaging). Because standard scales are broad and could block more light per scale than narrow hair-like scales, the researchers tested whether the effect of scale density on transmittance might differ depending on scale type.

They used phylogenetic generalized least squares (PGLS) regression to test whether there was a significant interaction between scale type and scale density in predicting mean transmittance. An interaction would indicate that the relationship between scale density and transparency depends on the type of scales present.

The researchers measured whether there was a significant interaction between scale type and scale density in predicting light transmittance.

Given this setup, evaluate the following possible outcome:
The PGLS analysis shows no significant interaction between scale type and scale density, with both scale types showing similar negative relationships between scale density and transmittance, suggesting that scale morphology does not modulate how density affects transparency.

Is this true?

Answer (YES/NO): YES